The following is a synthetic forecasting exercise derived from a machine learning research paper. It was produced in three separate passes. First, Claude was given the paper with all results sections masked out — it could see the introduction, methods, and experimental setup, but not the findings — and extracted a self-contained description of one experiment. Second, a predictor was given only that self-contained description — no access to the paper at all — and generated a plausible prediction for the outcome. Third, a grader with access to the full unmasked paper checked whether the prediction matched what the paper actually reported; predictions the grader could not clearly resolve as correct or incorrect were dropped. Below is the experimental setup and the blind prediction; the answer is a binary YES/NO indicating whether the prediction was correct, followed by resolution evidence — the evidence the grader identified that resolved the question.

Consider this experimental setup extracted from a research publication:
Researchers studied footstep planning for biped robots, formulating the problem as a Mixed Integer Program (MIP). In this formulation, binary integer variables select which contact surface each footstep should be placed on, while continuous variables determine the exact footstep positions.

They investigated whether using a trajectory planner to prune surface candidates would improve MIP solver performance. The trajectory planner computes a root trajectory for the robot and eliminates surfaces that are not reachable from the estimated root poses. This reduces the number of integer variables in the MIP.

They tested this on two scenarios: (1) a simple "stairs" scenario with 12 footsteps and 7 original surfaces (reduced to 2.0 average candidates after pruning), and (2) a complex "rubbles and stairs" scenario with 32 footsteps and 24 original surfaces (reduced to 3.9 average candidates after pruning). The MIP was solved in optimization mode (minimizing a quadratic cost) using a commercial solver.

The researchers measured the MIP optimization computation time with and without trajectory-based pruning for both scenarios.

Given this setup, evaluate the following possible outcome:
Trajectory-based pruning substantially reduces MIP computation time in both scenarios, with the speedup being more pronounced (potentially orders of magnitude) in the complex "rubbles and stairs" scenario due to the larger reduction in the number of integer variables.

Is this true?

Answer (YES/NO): NO